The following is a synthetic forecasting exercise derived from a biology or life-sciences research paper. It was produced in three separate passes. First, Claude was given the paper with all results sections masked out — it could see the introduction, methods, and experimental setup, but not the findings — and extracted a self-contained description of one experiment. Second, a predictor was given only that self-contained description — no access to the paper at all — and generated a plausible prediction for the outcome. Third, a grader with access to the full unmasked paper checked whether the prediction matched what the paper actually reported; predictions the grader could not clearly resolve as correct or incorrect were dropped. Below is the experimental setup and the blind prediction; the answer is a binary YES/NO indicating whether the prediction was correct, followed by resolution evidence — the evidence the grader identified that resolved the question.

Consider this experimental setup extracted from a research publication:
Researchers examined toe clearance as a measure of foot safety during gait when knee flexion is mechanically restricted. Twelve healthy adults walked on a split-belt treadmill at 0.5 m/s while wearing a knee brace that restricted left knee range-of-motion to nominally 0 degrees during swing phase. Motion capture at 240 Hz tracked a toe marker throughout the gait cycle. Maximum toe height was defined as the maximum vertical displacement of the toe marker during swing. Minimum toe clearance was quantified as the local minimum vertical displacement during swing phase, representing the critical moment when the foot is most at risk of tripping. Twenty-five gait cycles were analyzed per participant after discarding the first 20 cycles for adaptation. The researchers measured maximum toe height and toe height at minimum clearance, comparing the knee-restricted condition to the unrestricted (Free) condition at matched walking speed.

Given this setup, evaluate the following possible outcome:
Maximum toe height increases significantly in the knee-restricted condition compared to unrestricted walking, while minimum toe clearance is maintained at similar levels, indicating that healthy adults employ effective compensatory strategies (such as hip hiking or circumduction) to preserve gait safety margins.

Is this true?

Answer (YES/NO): NO